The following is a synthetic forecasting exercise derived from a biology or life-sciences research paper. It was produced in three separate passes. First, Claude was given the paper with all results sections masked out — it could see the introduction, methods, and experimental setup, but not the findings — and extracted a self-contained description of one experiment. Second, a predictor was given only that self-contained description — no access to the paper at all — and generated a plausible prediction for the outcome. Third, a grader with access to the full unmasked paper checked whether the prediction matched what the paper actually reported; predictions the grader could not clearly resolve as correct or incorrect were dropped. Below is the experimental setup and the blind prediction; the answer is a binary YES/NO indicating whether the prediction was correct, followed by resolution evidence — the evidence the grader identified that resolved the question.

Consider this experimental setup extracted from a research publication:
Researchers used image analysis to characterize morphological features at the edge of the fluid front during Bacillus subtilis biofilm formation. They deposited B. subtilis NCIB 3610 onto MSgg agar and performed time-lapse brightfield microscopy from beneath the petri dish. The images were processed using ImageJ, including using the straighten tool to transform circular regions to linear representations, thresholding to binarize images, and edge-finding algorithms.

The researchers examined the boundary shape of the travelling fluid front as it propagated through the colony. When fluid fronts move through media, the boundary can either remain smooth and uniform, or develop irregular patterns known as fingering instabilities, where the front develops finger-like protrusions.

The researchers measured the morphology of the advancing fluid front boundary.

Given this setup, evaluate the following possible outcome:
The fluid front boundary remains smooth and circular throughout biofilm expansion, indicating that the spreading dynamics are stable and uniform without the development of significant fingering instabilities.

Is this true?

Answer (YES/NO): NO